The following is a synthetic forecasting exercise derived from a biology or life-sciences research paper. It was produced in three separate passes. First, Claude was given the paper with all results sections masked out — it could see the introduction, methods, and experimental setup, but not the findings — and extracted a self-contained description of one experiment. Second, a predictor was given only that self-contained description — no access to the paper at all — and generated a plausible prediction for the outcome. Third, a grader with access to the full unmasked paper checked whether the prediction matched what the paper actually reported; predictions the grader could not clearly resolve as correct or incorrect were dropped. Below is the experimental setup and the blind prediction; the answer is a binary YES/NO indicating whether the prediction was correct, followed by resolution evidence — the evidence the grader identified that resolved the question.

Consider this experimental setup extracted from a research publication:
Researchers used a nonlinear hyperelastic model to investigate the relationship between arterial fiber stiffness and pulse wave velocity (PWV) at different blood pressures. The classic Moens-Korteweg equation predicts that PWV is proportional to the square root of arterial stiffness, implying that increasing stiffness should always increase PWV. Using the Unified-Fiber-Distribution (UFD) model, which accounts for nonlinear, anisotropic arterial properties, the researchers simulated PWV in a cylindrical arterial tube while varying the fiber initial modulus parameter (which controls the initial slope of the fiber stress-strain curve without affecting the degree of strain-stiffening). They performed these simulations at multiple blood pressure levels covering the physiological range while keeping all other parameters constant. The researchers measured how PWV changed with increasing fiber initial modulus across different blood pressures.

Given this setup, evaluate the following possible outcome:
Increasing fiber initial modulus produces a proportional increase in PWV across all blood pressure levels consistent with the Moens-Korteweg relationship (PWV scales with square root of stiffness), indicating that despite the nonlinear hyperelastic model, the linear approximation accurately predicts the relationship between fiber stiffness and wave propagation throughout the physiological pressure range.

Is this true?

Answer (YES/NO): NO